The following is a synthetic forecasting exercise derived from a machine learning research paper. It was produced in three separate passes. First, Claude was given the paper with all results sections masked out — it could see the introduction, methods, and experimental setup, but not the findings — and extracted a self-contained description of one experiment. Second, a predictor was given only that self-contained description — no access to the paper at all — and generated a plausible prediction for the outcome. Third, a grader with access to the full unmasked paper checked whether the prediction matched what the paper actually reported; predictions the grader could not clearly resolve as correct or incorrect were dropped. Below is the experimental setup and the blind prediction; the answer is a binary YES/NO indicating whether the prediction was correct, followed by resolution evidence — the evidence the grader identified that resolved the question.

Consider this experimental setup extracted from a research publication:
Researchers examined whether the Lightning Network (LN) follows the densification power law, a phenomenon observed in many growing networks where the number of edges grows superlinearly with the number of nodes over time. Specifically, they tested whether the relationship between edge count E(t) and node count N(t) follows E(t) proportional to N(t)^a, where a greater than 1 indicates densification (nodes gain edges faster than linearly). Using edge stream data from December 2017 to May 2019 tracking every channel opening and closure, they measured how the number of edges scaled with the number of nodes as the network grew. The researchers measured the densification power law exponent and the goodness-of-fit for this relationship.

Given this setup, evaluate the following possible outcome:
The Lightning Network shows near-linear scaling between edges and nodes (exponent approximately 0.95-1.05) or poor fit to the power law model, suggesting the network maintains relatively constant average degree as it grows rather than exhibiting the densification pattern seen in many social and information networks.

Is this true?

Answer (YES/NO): NO